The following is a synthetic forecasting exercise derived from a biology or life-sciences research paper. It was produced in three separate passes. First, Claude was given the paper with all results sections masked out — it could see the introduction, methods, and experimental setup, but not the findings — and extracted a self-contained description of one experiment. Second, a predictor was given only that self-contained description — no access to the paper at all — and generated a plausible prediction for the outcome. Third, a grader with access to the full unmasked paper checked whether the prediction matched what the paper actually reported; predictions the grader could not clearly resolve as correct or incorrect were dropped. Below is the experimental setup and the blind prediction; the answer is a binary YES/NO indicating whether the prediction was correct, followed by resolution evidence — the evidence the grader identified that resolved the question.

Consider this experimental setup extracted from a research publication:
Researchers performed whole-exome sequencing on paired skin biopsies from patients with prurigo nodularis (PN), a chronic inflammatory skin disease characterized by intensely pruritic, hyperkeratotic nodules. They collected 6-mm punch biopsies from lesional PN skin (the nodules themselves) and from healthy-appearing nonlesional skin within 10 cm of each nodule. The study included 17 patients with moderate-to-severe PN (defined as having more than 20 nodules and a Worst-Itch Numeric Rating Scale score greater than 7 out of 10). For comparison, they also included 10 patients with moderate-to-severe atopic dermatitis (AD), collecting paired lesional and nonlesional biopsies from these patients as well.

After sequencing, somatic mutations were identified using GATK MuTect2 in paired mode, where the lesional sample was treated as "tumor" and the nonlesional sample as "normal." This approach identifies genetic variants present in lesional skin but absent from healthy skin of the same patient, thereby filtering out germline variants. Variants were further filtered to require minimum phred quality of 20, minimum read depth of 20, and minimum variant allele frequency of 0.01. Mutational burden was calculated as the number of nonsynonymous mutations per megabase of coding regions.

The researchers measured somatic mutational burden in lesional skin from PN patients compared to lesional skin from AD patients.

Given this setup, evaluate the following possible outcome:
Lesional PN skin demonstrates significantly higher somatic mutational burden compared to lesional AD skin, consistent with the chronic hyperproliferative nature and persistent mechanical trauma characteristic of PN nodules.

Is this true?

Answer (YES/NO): NO